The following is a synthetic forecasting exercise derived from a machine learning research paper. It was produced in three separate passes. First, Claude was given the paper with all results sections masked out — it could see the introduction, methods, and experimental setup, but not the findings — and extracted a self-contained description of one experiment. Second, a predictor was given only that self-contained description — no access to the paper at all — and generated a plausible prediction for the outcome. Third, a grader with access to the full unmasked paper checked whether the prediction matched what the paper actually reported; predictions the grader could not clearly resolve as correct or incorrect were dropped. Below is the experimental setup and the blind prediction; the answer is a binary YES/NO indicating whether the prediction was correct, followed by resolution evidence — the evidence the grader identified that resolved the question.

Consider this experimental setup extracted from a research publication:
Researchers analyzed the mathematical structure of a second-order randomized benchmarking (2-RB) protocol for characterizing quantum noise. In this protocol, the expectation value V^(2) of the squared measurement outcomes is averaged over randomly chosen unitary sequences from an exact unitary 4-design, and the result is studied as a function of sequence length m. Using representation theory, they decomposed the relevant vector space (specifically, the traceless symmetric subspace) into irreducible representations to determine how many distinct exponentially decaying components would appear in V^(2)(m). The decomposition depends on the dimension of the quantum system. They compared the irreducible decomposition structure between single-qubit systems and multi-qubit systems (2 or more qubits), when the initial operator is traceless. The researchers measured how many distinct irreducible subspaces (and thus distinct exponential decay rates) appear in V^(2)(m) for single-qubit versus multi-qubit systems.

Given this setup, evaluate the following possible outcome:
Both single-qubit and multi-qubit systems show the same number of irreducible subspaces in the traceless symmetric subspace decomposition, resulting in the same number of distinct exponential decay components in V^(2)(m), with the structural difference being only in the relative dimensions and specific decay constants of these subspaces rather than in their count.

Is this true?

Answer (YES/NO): NO